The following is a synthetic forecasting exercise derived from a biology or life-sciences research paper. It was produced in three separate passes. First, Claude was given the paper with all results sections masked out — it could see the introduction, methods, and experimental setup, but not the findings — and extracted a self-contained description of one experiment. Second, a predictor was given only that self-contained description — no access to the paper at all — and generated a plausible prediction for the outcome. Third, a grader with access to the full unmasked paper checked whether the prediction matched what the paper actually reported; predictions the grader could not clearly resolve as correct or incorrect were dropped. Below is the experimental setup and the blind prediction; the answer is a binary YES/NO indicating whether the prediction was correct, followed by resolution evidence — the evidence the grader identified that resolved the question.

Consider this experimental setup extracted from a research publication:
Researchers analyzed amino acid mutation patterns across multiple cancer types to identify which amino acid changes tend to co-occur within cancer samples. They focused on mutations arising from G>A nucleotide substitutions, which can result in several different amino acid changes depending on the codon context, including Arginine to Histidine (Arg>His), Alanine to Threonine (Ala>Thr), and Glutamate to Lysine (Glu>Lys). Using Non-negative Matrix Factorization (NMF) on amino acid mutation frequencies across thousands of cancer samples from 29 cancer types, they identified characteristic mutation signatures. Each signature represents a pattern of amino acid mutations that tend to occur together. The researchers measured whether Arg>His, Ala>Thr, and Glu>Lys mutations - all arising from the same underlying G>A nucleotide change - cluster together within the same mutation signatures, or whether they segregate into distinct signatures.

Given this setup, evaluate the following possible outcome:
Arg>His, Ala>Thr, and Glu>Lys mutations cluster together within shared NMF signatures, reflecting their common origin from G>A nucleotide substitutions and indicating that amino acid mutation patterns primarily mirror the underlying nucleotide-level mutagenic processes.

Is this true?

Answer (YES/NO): NO